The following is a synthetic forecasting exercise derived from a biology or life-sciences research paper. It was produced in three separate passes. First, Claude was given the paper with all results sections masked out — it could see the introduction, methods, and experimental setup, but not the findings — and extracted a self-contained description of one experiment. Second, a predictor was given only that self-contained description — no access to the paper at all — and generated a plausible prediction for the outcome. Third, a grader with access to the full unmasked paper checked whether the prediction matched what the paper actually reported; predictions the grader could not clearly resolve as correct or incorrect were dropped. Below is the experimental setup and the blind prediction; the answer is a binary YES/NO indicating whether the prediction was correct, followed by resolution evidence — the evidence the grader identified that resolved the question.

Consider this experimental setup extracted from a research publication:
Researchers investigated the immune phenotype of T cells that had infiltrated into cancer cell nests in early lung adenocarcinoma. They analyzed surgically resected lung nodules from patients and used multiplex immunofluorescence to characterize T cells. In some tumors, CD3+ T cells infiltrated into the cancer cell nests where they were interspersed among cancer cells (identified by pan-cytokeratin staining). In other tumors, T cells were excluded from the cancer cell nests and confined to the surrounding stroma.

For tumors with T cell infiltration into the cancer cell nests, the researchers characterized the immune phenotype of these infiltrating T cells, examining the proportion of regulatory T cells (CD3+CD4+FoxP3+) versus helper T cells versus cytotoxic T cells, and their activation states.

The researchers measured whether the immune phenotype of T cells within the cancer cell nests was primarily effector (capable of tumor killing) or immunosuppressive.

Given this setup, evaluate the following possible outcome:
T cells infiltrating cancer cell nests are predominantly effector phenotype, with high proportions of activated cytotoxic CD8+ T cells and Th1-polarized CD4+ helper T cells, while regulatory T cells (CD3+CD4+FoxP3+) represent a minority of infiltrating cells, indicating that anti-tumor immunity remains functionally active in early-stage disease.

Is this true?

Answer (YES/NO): NO